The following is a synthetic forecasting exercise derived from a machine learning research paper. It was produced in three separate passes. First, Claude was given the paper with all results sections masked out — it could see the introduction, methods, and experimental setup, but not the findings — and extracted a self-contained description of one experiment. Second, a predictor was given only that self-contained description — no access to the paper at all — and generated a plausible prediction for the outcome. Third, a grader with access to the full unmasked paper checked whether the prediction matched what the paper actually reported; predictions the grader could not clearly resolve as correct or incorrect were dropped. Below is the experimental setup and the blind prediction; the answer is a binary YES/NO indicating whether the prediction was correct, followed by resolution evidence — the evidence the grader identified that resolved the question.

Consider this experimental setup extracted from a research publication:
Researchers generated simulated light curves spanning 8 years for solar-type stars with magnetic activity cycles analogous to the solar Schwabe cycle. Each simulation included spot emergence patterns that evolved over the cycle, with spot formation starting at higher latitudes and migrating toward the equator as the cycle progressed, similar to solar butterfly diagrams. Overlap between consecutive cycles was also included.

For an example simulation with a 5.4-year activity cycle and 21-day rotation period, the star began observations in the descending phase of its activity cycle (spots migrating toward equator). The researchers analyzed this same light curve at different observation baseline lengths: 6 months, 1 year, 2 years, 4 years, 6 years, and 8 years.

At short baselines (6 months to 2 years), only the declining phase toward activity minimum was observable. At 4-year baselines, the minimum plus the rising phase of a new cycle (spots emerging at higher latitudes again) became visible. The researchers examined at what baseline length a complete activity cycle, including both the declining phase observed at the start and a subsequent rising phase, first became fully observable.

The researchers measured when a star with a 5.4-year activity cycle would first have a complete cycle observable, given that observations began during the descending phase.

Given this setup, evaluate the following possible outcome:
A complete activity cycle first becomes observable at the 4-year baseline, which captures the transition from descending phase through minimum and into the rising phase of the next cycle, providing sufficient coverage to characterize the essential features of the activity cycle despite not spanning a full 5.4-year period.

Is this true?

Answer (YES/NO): NO